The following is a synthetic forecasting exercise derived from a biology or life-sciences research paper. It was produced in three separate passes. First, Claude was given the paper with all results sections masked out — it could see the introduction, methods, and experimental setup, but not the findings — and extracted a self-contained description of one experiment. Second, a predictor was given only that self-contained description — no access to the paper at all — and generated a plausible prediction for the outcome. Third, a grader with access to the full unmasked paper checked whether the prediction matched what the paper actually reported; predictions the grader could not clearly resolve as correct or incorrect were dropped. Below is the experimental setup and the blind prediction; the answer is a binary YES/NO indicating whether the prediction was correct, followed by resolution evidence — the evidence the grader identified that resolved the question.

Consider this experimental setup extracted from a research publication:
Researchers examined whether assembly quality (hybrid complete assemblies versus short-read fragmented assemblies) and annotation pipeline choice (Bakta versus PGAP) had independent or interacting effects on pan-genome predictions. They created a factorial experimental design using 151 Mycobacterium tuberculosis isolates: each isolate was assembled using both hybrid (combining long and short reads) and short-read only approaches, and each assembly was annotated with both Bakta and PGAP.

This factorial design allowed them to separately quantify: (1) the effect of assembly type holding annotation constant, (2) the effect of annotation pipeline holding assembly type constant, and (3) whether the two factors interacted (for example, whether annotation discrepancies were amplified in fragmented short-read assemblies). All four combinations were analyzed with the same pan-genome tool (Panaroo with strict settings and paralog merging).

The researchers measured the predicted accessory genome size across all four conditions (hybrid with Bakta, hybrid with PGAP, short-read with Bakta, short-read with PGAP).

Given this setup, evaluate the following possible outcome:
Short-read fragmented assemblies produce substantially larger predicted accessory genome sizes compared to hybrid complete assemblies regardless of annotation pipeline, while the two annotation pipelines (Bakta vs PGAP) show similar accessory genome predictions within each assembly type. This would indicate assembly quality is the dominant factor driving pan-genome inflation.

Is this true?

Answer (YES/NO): NO